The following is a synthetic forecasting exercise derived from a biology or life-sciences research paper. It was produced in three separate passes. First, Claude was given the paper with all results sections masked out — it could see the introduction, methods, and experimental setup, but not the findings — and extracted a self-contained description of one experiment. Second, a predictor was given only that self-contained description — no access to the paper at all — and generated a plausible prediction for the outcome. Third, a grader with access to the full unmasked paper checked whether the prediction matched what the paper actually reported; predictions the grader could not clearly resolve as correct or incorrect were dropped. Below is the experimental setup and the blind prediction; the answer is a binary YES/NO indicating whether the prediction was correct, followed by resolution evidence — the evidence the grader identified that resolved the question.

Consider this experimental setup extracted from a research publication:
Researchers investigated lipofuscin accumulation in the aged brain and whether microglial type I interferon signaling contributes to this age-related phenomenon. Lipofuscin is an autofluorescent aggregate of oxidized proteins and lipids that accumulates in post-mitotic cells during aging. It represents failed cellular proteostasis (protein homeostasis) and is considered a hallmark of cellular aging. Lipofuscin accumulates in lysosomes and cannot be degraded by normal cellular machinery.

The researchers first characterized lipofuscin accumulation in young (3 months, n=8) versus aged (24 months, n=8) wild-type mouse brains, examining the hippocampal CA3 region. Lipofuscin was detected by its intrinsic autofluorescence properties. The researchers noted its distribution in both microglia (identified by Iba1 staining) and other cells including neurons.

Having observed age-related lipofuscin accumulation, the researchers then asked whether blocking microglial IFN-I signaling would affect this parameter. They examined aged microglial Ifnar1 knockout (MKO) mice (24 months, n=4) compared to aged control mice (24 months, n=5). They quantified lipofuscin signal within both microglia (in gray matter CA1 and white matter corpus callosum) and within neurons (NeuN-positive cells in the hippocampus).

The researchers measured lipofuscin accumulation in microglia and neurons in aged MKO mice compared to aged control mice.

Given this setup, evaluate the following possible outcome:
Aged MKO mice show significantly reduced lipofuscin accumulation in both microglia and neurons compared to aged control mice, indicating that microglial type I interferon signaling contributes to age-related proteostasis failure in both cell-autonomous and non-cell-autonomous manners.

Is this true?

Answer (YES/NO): YES